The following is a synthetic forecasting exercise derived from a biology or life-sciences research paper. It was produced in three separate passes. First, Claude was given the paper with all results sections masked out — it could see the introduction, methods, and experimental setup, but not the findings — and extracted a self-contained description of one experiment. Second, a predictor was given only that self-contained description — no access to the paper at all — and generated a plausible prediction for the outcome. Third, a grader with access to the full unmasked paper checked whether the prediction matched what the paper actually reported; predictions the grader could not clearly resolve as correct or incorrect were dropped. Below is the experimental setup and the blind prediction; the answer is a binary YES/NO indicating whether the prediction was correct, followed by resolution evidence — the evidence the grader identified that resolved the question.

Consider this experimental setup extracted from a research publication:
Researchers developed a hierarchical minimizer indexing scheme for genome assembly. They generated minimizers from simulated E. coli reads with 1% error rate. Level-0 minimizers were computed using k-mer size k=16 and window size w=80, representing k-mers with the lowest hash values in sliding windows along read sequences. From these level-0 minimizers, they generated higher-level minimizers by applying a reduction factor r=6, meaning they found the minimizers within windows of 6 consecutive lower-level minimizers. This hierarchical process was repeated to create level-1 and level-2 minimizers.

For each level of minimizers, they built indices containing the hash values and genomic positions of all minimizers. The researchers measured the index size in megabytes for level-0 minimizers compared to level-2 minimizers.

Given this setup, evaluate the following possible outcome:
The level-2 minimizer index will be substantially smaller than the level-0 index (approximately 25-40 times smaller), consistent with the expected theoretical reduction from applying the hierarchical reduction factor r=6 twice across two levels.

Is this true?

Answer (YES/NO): NO